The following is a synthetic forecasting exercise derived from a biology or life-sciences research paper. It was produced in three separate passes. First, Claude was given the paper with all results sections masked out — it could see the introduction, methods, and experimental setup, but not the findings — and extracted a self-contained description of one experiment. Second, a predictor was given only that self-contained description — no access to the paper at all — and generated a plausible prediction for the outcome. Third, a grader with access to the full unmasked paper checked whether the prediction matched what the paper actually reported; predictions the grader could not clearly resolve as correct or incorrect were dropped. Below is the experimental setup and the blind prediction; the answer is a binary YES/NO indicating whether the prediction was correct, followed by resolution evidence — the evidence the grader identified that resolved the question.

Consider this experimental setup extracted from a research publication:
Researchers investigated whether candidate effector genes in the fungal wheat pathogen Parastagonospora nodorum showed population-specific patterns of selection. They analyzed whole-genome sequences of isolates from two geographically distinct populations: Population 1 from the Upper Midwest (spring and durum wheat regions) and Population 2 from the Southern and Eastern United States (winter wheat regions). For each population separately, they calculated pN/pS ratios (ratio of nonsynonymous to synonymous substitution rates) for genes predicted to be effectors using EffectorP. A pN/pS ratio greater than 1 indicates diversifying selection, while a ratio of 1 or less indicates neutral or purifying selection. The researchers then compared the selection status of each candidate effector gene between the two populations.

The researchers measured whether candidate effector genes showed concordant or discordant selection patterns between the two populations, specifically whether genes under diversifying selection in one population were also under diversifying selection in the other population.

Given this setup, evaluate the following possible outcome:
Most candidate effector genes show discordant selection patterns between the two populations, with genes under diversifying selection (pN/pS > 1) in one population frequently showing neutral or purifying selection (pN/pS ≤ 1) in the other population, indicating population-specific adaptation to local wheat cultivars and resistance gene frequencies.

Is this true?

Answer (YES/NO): NO